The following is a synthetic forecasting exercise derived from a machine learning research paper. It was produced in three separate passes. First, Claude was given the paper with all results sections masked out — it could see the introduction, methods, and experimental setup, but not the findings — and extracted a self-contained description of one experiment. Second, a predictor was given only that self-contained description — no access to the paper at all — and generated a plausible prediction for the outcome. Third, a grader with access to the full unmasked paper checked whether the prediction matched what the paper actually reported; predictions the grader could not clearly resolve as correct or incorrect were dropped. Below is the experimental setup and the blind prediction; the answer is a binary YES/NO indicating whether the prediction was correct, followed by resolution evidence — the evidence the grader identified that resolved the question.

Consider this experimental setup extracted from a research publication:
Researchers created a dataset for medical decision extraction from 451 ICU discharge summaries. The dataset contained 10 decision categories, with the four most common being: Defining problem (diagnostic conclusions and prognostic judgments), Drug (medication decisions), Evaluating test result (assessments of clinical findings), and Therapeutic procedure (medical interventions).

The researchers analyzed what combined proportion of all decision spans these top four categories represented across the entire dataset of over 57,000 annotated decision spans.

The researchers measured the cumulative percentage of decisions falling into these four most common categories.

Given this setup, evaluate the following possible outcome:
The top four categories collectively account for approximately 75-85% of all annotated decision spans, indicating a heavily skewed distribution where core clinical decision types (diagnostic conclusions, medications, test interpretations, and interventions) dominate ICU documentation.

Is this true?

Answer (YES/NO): NO